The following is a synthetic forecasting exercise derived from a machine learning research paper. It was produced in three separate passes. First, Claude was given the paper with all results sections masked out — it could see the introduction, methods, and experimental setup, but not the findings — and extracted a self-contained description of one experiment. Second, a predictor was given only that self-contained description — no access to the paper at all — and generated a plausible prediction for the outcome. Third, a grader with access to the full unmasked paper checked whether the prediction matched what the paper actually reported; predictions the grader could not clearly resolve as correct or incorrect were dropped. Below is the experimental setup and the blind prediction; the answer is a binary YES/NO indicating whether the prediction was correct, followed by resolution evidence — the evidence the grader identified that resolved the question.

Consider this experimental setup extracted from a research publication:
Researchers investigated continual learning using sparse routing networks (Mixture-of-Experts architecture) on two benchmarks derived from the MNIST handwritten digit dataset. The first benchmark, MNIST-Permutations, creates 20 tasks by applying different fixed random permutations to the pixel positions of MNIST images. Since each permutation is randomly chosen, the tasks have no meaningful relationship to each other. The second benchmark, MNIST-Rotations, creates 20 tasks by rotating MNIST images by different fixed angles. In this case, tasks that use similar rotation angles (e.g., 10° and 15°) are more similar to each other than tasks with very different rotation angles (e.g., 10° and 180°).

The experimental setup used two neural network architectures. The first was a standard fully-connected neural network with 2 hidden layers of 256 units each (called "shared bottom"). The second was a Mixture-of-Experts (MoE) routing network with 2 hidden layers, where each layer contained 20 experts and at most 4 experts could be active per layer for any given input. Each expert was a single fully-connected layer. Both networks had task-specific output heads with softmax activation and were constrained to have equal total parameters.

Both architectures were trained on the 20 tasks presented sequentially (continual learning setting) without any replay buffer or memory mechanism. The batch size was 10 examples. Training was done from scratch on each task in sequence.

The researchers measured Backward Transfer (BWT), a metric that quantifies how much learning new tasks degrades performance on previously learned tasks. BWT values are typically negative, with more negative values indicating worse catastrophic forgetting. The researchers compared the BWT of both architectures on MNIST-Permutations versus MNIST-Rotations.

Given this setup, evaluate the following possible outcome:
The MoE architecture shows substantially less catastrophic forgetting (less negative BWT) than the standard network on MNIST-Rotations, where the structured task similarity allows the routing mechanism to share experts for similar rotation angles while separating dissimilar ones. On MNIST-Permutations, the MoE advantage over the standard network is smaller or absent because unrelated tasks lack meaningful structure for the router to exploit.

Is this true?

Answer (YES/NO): NO